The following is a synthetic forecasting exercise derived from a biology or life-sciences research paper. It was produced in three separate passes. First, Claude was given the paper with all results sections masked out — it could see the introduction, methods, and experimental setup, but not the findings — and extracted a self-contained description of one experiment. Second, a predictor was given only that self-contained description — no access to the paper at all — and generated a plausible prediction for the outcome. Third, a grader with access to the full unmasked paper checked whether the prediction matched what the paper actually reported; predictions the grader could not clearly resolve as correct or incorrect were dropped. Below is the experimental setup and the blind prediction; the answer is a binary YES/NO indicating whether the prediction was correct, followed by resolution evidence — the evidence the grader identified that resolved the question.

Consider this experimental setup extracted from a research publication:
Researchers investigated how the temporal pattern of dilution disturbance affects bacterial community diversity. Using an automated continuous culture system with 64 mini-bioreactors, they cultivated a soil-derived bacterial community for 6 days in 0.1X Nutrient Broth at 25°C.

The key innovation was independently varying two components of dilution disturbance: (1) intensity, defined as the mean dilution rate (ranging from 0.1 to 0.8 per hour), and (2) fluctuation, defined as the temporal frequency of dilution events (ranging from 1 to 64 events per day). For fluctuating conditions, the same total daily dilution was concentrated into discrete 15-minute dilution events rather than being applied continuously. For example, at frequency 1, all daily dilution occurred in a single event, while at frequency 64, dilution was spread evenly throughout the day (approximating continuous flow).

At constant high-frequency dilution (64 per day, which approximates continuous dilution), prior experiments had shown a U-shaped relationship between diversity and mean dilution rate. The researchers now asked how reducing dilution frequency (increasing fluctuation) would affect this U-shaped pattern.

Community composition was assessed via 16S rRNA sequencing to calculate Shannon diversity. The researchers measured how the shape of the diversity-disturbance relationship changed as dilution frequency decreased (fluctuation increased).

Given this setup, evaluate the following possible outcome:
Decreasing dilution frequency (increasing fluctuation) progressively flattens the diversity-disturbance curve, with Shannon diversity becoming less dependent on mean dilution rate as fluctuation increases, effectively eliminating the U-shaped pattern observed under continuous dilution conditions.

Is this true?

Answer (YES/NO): YES